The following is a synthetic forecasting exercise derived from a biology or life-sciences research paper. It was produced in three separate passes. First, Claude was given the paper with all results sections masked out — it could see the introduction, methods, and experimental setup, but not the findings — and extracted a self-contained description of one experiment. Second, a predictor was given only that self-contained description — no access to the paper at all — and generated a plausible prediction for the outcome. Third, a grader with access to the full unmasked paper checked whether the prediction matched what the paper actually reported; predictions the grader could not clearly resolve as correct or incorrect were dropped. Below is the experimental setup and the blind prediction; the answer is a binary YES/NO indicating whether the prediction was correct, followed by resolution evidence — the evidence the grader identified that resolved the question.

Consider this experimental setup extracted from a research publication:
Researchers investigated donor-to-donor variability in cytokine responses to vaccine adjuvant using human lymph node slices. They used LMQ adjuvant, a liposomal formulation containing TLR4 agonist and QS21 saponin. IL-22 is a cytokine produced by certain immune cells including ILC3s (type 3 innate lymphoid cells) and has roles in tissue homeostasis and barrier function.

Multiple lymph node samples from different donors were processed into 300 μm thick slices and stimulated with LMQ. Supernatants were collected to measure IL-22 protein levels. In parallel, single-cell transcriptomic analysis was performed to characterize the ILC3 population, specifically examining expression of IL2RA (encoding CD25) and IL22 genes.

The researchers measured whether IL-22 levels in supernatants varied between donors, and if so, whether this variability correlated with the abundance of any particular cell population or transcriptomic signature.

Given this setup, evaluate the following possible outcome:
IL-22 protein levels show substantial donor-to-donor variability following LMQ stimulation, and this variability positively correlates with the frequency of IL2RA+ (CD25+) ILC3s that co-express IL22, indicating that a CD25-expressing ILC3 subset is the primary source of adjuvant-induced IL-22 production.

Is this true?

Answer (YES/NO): YES